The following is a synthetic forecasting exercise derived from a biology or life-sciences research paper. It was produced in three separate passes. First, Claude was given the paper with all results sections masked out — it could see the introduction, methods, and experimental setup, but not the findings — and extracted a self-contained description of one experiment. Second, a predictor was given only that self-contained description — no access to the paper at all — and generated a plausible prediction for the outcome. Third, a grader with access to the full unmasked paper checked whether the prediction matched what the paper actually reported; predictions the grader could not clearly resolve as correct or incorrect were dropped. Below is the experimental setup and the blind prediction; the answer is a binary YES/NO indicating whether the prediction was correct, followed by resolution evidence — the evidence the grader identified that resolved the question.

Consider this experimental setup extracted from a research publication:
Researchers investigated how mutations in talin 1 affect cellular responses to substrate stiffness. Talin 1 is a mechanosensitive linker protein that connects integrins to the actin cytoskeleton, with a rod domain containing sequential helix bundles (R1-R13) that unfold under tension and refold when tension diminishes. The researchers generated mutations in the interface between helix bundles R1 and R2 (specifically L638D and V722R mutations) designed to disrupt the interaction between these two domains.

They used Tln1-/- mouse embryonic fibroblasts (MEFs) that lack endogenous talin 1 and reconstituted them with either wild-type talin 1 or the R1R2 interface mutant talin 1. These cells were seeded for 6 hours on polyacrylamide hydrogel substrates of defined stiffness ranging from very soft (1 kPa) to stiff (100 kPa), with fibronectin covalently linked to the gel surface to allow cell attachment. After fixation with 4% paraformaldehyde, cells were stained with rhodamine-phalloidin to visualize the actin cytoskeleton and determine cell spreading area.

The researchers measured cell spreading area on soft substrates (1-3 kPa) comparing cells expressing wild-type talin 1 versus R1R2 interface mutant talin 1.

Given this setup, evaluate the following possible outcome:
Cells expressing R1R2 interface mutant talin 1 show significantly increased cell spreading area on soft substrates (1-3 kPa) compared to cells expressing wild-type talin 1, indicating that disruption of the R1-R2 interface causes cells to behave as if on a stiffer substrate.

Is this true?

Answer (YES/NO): YES